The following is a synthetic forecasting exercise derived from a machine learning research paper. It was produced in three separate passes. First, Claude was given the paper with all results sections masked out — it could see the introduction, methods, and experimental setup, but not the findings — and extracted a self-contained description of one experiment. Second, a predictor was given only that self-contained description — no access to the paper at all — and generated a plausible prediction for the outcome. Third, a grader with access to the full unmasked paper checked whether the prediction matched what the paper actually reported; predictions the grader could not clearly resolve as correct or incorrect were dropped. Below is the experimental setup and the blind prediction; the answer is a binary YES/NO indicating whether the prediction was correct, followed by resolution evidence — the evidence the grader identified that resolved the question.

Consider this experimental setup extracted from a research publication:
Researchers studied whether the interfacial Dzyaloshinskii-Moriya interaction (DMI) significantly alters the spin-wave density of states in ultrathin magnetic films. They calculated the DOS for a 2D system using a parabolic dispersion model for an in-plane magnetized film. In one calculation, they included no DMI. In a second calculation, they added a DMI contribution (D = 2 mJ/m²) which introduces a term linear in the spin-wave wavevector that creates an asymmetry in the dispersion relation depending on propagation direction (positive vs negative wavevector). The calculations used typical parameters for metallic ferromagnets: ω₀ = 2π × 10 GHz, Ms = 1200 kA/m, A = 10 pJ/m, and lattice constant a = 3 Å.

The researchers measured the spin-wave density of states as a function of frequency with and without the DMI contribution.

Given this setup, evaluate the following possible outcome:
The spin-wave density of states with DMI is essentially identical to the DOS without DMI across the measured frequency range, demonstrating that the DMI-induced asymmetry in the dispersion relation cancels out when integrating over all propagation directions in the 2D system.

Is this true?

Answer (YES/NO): YES